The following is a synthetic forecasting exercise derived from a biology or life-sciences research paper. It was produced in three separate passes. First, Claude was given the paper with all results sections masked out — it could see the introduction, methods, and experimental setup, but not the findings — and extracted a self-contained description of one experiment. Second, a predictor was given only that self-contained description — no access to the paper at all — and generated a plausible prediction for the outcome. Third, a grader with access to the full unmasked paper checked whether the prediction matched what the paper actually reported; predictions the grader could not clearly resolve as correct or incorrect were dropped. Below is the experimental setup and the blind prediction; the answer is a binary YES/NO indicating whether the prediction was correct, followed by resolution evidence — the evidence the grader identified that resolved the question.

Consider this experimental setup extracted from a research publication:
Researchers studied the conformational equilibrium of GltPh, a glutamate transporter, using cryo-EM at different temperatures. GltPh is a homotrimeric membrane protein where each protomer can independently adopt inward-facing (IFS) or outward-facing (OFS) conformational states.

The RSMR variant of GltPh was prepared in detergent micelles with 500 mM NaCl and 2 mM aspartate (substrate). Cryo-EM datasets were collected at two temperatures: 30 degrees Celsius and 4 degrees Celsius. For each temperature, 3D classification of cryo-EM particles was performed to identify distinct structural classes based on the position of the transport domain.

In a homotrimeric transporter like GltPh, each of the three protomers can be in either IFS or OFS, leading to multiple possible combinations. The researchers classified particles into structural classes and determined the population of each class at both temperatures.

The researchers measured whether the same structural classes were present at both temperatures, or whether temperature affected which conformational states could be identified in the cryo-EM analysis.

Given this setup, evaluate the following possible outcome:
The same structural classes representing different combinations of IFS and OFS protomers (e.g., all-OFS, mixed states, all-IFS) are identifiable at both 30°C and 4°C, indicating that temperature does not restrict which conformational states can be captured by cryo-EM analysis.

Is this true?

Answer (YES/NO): NO